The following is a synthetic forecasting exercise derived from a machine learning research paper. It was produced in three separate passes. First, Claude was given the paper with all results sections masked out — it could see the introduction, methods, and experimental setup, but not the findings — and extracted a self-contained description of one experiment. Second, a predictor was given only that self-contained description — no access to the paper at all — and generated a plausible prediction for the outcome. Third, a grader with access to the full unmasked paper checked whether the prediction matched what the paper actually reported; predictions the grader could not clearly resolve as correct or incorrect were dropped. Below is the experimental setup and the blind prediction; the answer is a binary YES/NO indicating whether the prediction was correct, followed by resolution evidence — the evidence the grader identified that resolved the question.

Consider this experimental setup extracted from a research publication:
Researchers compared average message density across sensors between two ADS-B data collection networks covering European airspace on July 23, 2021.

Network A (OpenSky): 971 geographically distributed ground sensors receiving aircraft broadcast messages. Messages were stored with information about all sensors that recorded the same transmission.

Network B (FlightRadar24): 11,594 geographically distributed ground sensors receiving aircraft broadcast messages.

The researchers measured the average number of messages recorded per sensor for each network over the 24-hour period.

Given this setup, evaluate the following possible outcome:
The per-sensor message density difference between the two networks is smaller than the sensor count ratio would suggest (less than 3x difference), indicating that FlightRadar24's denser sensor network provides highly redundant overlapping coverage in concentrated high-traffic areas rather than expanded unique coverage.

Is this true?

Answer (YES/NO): NO